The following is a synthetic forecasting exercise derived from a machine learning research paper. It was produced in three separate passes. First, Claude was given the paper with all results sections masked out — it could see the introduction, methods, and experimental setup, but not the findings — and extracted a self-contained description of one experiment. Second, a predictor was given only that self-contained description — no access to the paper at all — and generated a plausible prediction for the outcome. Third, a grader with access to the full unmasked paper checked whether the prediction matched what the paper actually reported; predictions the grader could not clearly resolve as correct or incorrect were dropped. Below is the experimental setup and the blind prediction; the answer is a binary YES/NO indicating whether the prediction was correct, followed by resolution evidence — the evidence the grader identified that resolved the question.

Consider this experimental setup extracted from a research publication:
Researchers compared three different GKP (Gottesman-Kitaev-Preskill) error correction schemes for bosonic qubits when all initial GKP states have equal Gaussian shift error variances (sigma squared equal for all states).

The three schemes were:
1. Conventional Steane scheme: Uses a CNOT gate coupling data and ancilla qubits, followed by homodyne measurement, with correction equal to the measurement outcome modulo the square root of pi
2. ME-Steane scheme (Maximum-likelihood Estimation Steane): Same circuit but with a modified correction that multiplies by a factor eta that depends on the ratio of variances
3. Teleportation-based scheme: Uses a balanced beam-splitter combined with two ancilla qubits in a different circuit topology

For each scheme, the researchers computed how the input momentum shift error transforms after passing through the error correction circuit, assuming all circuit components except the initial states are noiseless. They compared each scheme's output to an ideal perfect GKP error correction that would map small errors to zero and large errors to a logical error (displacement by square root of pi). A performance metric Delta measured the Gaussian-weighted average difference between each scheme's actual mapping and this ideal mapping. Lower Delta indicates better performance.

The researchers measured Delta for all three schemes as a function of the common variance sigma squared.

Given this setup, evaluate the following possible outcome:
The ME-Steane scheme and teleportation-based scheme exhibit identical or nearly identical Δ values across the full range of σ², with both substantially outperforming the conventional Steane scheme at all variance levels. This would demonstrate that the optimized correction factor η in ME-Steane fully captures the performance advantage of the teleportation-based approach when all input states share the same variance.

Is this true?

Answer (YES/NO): NO